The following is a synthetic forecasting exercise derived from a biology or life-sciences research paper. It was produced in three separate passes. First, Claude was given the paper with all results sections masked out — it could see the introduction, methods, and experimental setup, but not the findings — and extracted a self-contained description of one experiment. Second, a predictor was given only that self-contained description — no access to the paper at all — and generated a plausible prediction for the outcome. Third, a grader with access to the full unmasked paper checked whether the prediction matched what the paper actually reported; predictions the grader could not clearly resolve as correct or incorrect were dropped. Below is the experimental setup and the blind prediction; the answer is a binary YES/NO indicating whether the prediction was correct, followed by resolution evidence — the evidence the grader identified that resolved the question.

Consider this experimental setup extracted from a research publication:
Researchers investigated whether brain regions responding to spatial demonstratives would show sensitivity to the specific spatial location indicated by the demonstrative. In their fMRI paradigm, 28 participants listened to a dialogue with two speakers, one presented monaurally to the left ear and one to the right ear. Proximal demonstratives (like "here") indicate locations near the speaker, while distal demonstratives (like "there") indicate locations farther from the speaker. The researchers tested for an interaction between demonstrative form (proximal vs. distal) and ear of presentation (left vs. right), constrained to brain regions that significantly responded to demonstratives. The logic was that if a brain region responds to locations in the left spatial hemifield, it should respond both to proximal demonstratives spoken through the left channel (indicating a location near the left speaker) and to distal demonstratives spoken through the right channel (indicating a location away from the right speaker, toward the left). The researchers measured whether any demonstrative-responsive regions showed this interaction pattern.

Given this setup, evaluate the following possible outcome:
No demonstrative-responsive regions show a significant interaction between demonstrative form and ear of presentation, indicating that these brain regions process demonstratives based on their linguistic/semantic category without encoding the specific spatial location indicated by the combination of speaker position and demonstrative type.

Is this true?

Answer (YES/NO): YES